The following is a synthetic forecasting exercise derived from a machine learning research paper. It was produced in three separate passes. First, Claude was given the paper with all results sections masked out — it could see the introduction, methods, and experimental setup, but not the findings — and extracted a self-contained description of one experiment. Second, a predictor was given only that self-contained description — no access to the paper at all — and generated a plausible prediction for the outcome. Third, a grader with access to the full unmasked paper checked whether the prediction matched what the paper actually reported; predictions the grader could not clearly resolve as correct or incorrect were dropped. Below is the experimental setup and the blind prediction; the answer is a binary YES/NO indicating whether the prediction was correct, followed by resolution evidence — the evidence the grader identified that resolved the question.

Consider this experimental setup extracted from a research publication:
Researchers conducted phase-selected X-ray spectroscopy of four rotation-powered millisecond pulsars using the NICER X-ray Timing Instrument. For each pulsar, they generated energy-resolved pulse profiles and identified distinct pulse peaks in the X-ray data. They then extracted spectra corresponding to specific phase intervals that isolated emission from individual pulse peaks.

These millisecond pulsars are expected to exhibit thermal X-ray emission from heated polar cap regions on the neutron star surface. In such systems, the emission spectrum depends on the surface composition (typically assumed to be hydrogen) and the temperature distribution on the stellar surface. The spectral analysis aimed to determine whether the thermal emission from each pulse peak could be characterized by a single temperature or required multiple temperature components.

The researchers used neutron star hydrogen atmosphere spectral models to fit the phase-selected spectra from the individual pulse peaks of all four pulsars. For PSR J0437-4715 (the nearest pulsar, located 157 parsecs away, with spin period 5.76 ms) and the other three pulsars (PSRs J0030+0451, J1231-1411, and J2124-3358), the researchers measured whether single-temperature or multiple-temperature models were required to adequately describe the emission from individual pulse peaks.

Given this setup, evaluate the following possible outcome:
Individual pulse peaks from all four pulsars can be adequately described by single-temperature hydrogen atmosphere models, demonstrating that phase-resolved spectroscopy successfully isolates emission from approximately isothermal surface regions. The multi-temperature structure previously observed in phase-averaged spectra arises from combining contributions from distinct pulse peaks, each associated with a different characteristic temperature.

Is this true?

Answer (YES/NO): NO